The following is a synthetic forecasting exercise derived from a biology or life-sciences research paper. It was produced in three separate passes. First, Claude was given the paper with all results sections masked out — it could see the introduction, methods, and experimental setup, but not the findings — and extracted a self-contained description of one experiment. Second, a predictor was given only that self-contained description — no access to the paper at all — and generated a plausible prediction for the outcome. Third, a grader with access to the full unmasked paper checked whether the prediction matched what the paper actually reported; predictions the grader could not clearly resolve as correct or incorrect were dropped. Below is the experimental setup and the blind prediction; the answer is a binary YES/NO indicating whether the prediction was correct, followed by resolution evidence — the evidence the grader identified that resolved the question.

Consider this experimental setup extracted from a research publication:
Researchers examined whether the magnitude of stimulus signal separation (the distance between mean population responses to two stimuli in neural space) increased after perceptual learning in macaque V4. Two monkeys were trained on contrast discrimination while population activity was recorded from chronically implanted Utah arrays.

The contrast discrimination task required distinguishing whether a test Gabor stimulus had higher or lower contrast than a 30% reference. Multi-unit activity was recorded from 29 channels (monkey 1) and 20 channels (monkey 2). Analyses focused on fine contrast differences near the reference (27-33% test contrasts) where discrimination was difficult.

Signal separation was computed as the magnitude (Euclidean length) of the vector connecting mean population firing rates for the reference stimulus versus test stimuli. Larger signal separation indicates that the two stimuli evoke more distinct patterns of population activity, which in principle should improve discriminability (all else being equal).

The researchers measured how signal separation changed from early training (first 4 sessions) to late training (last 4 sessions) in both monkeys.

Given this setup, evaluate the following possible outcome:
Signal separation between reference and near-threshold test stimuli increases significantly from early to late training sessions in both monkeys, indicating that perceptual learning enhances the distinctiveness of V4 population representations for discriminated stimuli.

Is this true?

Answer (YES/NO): NO